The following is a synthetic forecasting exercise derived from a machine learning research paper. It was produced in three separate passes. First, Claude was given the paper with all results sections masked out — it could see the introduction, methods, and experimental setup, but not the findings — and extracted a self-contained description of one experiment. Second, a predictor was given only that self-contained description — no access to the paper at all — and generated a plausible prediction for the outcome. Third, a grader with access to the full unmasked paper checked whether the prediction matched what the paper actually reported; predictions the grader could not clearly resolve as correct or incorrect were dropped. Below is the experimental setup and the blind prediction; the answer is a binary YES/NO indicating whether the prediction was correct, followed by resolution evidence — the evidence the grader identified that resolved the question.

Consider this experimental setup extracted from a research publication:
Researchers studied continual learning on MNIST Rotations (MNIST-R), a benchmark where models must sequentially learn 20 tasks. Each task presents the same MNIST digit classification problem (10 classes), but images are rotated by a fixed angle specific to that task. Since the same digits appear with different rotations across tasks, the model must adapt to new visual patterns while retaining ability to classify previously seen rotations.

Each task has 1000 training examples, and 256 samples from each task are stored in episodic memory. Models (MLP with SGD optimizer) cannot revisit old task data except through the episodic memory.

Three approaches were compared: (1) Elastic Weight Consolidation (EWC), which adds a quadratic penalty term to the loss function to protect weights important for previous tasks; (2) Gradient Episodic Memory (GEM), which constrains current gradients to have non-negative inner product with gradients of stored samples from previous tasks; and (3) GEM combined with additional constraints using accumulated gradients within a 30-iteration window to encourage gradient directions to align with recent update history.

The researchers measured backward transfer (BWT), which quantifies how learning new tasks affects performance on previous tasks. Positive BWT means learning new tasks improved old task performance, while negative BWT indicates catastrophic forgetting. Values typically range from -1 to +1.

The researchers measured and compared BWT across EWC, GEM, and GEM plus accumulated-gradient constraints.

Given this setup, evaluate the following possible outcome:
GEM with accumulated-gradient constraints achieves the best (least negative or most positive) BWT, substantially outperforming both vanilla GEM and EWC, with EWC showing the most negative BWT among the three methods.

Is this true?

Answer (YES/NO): YES